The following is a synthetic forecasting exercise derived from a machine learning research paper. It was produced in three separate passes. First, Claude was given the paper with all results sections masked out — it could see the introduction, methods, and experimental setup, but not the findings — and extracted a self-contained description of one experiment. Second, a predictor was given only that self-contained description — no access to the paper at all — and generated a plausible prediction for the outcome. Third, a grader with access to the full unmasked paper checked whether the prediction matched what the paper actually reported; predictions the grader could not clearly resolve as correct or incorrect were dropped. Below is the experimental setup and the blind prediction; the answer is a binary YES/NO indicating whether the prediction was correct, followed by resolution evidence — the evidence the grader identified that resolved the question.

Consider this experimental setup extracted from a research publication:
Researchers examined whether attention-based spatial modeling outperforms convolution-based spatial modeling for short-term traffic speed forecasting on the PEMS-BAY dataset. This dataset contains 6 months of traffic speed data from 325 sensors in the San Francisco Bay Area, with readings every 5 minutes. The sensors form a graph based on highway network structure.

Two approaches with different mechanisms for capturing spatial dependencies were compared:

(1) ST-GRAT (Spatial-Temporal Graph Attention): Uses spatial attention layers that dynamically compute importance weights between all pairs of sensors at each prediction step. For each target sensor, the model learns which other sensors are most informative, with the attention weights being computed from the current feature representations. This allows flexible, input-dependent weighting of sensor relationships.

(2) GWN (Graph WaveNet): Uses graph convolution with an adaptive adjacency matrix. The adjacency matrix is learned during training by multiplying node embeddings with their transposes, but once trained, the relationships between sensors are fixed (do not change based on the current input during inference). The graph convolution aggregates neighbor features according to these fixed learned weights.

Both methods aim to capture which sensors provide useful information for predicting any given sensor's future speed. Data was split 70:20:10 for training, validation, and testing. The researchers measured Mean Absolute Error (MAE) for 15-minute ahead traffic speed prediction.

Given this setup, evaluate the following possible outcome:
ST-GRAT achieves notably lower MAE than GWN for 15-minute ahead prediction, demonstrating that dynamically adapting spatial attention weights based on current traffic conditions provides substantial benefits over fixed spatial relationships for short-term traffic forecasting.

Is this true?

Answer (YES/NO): NO